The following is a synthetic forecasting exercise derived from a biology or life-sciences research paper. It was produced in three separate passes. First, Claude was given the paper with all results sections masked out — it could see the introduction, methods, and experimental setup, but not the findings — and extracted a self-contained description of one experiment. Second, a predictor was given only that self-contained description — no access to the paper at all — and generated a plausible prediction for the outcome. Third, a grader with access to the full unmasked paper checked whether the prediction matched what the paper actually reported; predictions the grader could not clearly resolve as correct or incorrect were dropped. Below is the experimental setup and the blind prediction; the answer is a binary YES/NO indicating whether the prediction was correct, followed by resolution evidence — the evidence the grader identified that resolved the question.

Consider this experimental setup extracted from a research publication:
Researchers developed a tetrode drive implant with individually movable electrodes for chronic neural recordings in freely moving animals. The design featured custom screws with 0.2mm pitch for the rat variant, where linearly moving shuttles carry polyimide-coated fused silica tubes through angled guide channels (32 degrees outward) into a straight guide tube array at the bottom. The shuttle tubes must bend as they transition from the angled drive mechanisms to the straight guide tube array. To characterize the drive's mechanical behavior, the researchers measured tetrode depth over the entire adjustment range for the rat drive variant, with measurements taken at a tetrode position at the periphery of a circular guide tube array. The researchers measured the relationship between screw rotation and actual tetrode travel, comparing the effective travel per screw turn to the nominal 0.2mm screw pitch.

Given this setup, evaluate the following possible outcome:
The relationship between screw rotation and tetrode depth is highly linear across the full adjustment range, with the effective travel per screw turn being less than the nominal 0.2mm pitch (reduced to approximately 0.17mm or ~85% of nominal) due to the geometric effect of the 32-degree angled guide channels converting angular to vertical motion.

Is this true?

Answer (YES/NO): NO